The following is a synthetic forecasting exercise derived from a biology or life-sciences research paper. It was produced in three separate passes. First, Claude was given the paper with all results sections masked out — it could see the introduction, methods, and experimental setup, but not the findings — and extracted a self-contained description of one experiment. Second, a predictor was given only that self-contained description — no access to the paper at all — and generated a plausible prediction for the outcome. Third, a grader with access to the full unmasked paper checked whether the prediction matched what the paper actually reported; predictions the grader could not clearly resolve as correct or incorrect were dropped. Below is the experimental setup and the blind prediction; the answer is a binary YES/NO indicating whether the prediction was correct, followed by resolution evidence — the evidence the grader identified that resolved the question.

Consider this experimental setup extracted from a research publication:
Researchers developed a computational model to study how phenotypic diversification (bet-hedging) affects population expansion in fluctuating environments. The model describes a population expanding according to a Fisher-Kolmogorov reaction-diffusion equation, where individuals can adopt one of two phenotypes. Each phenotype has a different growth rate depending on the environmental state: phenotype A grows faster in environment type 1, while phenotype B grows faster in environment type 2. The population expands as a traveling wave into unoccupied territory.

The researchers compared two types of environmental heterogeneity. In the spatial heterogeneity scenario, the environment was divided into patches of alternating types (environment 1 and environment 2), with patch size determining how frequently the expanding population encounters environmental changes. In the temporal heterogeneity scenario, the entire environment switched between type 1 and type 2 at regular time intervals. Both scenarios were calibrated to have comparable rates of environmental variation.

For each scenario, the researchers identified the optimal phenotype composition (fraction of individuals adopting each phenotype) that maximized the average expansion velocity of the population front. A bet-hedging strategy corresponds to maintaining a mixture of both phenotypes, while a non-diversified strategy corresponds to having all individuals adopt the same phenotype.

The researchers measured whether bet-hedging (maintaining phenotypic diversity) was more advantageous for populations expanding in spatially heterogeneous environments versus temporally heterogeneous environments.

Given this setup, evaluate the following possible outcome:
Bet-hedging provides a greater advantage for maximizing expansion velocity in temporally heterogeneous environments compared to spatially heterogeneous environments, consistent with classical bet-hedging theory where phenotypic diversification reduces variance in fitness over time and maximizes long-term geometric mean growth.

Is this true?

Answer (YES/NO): NO